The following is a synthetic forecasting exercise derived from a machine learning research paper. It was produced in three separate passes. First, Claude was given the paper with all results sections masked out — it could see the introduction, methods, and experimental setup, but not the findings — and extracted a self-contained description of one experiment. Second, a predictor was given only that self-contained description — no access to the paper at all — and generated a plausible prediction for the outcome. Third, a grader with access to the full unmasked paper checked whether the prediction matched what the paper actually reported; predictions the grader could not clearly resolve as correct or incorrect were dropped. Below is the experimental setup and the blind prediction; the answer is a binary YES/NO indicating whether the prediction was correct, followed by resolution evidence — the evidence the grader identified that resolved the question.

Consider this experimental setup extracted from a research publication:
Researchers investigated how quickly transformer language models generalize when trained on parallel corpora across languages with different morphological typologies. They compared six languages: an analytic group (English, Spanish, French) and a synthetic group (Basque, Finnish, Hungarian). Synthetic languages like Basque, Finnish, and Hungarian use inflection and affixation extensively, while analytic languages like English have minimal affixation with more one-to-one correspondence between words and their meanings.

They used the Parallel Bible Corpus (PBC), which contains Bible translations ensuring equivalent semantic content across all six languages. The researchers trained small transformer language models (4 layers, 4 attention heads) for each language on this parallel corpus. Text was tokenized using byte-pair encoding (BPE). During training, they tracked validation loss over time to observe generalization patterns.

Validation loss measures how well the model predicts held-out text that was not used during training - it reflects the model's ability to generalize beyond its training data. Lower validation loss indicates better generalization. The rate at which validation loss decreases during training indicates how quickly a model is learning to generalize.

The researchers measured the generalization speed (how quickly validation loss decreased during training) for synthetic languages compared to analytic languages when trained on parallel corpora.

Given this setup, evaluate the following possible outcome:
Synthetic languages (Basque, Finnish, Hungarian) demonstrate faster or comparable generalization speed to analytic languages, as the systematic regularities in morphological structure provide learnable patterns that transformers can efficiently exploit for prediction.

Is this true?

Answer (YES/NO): YES